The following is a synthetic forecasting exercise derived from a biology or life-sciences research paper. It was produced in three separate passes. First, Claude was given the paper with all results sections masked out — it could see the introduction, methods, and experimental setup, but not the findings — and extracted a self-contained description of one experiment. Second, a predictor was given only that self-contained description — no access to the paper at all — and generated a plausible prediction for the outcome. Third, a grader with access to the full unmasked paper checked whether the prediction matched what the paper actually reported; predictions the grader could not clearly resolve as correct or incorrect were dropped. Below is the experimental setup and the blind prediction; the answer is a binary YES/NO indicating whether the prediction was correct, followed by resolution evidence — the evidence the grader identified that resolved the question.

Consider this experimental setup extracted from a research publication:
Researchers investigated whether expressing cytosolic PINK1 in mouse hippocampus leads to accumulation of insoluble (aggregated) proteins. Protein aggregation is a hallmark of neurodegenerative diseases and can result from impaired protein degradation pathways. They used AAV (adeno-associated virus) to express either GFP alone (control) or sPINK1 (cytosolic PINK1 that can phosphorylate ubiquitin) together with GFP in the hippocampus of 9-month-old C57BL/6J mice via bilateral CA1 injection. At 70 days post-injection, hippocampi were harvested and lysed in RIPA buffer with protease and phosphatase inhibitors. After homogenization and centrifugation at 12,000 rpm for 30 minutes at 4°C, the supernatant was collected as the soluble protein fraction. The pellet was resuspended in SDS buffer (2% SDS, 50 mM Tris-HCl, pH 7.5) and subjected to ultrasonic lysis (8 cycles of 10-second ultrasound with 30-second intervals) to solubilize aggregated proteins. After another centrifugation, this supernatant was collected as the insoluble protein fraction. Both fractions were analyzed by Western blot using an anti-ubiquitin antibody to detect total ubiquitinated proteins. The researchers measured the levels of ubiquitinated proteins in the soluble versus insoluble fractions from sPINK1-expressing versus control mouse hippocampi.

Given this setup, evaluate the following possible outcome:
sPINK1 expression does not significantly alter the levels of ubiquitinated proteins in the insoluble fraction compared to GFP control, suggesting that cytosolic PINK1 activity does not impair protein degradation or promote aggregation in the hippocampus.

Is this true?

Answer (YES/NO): NO